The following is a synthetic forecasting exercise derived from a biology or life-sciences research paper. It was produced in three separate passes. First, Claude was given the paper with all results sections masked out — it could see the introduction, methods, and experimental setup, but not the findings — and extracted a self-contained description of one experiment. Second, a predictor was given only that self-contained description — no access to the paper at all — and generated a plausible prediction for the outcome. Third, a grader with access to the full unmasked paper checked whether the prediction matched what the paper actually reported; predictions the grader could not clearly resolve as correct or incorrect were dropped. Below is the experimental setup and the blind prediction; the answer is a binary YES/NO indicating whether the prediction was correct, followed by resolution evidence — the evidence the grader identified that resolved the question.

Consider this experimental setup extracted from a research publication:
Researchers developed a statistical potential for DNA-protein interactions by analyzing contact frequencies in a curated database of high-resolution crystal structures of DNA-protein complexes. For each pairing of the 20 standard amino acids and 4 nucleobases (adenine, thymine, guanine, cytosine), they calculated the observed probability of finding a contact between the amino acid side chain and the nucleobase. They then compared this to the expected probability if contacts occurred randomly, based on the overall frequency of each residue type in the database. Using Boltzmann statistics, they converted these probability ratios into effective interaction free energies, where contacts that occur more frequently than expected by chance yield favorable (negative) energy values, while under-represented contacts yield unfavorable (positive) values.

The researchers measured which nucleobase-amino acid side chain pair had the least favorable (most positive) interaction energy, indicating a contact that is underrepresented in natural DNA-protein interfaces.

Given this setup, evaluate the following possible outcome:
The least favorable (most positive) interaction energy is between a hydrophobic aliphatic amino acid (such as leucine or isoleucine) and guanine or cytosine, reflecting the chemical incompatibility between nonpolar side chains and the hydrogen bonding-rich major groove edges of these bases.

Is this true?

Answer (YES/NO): YES